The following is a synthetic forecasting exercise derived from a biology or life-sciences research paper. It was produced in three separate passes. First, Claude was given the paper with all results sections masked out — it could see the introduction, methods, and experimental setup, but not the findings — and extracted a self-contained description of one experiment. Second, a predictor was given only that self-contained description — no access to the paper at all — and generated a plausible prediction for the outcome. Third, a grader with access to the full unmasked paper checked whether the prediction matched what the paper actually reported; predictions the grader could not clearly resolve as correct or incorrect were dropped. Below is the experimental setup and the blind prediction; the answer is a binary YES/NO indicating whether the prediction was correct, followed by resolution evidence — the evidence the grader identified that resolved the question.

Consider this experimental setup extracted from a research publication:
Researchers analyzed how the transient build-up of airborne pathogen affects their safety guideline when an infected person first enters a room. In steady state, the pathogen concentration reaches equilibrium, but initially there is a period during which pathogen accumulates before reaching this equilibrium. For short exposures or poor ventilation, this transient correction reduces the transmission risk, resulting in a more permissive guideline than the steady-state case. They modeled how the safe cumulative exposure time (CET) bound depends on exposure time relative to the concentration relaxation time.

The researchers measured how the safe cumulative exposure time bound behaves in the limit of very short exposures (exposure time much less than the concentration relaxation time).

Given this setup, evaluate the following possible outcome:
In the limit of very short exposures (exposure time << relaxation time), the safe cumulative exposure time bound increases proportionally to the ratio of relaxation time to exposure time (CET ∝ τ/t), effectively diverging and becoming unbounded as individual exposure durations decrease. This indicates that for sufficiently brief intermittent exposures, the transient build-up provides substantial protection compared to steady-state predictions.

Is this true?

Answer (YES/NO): YES